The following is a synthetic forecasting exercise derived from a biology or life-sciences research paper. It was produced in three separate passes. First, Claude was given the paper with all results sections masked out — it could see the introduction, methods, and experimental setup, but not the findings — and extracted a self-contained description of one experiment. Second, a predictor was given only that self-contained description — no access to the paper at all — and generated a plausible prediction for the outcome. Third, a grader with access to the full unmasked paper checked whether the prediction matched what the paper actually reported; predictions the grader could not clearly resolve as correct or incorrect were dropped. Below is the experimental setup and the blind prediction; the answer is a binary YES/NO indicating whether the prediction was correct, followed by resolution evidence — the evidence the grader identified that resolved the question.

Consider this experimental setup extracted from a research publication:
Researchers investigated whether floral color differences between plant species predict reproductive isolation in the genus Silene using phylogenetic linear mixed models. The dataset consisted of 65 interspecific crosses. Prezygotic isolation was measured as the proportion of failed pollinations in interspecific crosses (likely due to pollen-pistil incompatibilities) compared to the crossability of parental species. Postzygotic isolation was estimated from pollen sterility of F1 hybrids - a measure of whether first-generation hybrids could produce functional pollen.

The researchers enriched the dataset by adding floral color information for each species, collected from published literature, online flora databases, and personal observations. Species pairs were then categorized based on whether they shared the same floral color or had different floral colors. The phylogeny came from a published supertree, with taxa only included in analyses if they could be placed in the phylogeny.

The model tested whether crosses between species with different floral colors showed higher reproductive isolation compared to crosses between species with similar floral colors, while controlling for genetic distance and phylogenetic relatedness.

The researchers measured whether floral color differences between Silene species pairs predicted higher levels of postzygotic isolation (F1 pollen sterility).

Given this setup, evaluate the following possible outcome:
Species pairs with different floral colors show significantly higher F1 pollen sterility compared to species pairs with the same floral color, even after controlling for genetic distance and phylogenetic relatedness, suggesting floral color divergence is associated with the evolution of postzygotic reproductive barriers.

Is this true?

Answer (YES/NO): NO